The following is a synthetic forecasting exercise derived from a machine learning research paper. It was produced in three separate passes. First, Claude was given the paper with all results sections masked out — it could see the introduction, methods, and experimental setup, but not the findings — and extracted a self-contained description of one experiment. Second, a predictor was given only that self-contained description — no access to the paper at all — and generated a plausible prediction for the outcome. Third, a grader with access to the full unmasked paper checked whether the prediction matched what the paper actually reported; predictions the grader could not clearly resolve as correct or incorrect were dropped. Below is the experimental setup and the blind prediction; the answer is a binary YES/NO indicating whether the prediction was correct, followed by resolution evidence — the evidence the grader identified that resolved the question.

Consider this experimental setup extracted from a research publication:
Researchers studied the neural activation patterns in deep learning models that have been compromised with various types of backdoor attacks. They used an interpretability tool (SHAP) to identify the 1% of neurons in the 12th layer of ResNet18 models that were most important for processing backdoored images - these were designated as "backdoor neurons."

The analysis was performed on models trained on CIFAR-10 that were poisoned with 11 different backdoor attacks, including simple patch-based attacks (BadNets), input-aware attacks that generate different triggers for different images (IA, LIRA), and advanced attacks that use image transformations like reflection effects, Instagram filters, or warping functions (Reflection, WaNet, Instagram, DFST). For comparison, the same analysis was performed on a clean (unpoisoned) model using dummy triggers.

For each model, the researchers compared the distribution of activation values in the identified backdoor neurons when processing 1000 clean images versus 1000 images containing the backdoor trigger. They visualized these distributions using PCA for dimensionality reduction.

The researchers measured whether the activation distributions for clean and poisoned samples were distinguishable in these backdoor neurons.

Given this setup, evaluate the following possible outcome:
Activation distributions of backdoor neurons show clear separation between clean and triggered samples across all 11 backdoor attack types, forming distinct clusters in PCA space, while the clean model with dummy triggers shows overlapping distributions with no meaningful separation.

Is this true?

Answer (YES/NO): YES